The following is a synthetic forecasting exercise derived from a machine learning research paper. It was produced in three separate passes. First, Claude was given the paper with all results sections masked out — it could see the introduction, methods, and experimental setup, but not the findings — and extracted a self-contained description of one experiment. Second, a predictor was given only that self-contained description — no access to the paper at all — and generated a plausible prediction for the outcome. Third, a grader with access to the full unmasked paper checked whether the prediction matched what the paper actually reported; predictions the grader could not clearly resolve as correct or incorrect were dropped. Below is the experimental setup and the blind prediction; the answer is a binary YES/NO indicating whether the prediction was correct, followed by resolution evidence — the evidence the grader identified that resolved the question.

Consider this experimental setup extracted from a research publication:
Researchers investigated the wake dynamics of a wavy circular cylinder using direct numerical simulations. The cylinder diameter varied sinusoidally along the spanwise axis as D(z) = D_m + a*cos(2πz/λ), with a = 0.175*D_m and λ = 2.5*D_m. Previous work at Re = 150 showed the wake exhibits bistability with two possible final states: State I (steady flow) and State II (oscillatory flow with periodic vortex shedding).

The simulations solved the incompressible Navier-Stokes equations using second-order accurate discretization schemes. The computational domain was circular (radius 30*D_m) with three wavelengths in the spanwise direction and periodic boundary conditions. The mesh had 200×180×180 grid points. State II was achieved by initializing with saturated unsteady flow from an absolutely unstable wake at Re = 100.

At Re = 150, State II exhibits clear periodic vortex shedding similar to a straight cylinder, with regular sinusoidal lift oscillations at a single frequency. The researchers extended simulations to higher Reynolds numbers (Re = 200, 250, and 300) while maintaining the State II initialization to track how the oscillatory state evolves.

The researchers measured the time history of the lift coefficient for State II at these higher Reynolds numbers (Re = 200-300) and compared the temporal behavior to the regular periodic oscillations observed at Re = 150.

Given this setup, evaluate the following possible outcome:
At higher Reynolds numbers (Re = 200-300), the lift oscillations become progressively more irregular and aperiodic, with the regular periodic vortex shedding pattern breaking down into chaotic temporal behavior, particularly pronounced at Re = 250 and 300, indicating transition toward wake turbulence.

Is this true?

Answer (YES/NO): NO